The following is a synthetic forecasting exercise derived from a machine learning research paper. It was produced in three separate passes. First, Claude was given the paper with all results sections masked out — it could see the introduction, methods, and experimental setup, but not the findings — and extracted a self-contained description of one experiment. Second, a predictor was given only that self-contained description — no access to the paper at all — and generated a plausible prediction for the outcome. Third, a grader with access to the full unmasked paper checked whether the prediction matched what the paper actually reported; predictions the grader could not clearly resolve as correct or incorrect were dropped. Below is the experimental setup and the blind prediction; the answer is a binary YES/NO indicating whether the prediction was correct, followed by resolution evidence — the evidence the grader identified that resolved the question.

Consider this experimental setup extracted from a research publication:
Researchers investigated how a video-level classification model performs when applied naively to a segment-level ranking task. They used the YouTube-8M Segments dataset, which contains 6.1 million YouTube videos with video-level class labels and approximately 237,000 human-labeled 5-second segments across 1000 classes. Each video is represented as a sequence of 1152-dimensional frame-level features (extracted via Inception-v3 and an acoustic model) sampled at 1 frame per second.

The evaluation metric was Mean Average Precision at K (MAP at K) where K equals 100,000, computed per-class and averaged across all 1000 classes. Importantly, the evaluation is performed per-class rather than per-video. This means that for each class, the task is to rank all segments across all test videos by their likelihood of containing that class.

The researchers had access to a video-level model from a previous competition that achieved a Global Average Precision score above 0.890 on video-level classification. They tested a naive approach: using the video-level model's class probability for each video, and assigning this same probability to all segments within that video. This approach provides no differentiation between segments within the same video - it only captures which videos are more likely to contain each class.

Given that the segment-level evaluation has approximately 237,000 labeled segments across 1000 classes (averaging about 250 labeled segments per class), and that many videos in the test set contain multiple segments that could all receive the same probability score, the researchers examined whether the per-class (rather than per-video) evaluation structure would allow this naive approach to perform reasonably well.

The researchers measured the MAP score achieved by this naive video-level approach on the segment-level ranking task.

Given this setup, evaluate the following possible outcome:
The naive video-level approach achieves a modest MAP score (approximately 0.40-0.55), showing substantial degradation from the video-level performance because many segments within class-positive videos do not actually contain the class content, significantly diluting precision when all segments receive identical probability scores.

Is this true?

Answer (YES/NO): NO